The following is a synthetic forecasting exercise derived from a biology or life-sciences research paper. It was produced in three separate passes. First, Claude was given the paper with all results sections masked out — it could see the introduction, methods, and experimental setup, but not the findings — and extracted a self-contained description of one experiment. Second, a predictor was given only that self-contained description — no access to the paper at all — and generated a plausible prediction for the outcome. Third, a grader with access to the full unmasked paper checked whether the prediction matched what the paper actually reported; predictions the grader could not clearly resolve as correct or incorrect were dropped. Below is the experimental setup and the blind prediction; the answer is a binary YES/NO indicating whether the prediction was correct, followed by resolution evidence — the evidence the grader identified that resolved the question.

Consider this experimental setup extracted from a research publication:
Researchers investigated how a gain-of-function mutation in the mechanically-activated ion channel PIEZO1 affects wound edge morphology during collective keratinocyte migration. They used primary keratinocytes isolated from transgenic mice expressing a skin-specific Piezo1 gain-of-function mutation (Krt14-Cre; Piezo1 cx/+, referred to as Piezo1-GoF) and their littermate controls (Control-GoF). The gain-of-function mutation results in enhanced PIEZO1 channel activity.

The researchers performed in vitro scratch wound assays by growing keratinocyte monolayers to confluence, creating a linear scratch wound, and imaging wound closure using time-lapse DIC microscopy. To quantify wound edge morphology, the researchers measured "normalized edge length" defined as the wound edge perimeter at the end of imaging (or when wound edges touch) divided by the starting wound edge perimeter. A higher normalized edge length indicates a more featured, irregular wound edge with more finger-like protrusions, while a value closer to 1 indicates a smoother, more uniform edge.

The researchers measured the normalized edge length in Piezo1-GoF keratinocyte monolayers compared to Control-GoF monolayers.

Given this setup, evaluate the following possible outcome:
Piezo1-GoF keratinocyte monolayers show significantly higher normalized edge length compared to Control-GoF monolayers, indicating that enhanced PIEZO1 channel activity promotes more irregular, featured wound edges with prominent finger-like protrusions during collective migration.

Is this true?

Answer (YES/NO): NO